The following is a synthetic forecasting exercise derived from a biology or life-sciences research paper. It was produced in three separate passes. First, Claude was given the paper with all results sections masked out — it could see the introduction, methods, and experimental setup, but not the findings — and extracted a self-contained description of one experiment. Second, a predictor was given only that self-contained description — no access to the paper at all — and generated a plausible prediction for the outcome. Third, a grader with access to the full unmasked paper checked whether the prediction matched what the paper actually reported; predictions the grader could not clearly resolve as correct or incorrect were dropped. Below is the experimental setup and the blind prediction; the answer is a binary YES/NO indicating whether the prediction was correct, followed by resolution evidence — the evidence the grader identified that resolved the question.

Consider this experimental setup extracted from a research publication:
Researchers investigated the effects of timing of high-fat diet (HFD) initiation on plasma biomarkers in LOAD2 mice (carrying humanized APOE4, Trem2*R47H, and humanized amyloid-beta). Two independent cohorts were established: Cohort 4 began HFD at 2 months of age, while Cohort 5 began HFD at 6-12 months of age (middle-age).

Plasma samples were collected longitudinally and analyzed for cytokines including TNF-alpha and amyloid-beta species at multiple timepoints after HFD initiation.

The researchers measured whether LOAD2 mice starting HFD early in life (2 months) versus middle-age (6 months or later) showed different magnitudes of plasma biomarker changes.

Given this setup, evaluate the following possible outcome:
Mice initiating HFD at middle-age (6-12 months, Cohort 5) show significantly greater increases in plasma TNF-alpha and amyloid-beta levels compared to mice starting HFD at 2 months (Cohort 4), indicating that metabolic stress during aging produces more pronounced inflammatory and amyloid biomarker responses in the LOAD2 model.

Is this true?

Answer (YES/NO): NO